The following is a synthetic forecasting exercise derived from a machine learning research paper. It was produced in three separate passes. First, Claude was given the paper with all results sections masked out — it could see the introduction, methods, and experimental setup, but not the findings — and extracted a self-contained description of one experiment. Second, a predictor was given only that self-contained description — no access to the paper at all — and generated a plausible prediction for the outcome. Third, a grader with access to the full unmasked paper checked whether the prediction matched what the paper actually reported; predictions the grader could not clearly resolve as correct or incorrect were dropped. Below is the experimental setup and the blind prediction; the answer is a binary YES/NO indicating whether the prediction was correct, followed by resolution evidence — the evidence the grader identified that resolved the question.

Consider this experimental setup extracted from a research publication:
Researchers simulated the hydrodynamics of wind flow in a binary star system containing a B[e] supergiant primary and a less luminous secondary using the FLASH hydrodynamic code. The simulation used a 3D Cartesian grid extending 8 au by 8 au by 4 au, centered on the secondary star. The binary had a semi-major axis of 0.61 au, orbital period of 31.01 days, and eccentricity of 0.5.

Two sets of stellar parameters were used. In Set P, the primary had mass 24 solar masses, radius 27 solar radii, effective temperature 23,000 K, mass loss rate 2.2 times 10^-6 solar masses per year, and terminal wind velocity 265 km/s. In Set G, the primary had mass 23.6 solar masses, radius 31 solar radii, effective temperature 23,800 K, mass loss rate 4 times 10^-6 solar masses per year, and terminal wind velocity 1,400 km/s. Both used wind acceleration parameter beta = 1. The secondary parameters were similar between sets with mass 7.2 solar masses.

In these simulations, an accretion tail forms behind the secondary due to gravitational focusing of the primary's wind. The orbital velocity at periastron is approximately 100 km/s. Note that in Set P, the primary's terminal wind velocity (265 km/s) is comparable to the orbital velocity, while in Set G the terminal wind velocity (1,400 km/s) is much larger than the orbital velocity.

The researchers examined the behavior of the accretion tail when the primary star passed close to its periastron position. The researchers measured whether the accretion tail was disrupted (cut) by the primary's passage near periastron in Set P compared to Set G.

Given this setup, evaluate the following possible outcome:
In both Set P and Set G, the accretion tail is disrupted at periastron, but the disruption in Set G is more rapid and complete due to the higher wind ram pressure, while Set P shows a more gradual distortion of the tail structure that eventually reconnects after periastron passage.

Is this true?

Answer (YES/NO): NO